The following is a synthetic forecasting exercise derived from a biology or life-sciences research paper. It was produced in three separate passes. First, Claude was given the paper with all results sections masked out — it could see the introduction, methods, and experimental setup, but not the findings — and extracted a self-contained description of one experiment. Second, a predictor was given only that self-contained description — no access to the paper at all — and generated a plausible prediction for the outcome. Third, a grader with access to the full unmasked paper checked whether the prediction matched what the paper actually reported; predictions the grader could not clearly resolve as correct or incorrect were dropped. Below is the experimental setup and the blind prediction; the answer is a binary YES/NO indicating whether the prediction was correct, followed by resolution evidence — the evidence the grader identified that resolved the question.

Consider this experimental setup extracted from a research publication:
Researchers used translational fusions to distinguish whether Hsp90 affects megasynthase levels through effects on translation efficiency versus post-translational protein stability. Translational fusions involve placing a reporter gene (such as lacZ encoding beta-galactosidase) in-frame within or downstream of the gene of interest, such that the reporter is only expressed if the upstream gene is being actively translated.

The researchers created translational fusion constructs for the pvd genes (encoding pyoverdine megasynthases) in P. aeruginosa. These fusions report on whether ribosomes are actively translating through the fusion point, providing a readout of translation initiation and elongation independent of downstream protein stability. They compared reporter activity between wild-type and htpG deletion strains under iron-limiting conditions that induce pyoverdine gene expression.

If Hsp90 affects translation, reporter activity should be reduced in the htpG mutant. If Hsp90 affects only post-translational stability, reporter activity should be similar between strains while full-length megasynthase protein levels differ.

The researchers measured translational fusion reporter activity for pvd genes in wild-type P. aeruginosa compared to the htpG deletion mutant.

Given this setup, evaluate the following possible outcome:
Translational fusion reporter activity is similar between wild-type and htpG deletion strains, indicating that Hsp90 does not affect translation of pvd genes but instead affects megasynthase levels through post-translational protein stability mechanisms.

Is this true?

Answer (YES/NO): YES